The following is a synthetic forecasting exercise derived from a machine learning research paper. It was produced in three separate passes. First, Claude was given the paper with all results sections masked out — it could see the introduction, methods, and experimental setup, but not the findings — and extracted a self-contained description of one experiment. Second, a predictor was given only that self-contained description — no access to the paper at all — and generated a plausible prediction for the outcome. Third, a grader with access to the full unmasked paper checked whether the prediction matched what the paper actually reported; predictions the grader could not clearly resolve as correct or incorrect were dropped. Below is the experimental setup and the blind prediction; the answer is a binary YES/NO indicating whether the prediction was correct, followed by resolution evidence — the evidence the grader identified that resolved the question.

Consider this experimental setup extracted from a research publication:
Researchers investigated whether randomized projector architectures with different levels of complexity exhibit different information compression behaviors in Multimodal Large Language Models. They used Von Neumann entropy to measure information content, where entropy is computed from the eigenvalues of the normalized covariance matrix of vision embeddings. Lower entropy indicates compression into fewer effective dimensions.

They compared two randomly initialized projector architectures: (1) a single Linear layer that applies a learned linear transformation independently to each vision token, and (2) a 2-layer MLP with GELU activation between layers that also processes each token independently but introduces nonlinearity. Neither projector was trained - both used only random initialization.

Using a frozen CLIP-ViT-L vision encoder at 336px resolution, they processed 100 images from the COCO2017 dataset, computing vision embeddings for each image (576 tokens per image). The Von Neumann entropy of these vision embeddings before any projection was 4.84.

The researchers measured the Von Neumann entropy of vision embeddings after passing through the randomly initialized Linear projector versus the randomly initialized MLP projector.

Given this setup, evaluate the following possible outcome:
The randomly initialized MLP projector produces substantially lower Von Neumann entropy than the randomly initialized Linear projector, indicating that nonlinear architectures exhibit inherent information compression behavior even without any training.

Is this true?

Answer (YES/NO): NO